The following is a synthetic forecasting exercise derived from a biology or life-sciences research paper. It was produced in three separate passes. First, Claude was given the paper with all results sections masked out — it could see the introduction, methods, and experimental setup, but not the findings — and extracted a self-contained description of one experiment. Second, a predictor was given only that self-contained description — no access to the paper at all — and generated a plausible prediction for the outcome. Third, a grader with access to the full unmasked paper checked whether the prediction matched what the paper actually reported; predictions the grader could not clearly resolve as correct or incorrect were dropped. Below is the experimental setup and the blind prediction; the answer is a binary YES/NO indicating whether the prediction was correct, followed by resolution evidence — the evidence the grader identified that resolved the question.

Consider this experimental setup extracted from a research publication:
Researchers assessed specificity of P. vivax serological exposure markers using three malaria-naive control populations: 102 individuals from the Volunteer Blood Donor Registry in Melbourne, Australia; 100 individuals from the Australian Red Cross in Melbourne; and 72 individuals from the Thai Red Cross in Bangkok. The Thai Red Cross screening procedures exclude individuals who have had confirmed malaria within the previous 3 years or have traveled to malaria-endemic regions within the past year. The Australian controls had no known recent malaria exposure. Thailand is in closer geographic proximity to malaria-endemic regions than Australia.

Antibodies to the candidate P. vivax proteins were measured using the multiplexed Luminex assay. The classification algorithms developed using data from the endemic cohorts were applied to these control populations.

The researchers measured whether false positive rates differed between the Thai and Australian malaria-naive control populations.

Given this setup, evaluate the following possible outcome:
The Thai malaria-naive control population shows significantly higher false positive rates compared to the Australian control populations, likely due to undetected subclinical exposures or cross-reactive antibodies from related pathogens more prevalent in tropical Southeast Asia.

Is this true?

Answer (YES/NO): NO